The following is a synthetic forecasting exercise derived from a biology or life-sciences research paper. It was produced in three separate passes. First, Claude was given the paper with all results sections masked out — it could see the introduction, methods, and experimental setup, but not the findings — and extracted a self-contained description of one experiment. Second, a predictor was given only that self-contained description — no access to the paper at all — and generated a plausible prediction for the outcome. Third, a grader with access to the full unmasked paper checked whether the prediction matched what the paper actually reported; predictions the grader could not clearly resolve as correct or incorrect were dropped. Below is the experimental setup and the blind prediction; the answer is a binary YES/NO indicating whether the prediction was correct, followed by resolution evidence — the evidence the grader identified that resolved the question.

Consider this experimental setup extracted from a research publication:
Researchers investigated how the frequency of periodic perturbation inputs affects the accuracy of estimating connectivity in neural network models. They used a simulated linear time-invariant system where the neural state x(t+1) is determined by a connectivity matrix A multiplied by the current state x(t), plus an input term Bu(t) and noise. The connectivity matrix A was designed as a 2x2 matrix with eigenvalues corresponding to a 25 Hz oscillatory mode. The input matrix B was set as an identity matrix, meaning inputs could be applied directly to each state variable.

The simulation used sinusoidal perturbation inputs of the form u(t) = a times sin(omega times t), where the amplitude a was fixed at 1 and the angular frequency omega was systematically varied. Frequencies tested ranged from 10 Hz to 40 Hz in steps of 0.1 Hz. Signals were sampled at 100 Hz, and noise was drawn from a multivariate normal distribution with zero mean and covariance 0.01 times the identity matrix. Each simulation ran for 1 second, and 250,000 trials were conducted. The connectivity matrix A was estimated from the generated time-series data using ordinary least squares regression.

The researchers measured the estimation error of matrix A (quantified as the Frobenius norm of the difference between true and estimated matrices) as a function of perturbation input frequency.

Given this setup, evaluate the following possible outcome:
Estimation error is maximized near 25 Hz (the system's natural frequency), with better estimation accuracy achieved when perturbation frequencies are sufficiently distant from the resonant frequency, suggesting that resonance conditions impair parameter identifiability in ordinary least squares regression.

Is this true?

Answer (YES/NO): NO